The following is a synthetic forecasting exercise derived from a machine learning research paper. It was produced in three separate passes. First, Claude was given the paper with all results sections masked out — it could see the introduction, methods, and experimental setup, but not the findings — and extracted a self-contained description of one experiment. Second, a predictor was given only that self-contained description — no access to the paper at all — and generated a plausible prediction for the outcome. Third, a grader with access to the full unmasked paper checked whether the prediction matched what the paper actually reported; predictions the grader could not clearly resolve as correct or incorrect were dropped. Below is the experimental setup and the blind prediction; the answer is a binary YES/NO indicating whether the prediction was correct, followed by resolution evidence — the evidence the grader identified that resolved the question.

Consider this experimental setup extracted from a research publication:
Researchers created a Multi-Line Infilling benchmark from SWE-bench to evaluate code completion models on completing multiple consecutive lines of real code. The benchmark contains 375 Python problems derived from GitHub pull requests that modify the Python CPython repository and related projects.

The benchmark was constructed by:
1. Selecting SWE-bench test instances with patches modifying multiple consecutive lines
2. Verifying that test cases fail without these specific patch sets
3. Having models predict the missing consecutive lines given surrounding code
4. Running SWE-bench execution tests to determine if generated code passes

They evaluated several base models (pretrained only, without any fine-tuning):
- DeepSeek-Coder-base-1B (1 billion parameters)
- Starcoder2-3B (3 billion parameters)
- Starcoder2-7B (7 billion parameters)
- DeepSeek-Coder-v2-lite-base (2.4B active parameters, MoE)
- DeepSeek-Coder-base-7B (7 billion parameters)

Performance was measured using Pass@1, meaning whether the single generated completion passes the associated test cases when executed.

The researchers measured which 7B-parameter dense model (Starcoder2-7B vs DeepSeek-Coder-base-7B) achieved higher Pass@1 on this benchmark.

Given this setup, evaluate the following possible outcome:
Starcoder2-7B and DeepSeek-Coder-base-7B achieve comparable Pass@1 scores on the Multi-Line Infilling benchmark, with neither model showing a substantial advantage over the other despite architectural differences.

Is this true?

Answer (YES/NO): YES